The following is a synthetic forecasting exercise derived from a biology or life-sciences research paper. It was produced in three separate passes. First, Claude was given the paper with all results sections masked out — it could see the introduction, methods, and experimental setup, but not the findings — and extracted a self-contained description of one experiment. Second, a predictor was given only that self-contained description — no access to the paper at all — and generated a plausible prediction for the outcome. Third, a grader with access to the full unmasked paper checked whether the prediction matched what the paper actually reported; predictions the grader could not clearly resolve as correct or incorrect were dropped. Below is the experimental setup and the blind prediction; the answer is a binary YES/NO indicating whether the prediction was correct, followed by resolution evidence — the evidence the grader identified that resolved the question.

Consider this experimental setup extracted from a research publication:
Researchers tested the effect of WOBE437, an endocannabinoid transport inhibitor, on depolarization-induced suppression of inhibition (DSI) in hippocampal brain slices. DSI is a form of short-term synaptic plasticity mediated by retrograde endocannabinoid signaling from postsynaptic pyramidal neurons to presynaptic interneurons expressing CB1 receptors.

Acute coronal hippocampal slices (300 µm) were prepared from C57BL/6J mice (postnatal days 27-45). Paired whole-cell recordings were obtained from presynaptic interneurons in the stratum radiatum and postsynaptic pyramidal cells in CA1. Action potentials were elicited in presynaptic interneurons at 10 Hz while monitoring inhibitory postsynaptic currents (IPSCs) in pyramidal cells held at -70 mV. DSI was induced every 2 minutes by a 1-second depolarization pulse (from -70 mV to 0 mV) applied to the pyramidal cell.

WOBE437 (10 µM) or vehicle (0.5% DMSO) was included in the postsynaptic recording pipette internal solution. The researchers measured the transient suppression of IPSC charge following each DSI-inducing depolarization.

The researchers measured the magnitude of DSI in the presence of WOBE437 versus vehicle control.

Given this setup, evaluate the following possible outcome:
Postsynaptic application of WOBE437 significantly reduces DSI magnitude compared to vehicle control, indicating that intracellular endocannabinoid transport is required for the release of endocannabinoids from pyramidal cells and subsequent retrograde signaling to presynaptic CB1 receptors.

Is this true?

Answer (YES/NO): YES